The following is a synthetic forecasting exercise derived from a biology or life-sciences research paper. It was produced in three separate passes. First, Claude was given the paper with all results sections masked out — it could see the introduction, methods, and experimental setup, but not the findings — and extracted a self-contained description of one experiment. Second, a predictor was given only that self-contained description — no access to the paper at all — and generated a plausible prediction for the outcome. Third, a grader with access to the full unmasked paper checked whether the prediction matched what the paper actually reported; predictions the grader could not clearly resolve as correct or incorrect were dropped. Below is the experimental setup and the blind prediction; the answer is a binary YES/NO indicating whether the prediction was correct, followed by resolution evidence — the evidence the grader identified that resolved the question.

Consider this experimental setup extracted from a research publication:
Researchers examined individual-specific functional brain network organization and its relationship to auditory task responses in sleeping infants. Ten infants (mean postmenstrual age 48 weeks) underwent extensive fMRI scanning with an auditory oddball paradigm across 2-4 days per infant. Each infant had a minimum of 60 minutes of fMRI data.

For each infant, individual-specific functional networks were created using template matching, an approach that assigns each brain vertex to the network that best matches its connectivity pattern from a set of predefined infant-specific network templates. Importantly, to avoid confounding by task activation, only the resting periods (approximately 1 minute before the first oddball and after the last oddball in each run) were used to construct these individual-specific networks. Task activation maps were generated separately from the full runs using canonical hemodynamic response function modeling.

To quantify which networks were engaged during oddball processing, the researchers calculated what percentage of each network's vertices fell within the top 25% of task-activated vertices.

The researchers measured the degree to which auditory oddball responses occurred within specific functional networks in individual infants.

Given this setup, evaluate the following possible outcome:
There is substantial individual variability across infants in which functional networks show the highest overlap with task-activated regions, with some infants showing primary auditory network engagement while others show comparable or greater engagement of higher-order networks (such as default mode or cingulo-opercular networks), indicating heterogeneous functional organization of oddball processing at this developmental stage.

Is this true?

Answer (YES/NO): NO